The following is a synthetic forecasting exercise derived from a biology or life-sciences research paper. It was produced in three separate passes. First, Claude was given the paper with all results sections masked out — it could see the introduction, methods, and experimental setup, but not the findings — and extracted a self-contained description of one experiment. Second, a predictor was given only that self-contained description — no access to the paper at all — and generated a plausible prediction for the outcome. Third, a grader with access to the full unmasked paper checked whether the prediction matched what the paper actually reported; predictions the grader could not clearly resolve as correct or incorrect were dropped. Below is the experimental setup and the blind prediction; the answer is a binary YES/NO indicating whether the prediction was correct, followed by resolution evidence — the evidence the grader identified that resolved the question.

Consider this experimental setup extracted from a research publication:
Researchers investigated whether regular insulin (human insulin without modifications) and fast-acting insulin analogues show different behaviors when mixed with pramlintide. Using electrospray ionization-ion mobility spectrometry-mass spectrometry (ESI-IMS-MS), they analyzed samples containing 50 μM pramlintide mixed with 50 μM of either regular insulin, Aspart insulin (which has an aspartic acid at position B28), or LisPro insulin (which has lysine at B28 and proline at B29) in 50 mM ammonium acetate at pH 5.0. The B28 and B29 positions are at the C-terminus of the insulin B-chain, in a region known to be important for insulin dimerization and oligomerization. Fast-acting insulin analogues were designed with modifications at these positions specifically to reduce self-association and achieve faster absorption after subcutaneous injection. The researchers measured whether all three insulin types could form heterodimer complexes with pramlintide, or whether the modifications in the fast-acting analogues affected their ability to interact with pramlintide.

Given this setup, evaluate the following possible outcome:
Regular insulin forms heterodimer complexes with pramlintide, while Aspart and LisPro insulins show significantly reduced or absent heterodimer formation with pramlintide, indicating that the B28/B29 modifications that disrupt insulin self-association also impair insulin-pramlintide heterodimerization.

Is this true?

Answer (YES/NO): NO